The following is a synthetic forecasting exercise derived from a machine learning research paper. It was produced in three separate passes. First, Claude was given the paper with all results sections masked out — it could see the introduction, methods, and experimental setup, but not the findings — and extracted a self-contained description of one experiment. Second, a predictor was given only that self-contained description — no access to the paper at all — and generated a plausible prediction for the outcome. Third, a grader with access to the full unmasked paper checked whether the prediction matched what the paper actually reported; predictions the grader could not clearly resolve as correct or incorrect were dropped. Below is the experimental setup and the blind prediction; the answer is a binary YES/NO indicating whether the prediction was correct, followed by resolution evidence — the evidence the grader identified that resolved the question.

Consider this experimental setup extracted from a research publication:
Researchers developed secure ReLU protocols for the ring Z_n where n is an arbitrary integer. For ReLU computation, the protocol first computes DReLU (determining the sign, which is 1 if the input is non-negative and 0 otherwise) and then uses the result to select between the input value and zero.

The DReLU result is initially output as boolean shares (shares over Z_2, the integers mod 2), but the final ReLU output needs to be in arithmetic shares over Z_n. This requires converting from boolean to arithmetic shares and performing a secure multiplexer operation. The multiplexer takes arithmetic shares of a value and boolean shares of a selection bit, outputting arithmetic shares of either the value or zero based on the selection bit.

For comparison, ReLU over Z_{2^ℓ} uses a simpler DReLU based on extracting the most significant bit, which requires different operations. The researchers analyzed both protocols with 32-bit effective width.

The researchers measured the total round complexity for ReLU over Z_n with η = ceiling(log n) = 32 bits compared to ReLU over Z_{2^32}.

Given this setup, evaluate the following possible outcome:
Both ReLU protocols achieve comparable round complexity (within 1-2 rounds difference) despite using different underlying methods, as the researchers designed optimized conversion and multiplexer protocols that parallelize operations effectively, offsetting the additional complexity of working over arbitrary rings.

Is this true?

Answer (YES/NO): YES